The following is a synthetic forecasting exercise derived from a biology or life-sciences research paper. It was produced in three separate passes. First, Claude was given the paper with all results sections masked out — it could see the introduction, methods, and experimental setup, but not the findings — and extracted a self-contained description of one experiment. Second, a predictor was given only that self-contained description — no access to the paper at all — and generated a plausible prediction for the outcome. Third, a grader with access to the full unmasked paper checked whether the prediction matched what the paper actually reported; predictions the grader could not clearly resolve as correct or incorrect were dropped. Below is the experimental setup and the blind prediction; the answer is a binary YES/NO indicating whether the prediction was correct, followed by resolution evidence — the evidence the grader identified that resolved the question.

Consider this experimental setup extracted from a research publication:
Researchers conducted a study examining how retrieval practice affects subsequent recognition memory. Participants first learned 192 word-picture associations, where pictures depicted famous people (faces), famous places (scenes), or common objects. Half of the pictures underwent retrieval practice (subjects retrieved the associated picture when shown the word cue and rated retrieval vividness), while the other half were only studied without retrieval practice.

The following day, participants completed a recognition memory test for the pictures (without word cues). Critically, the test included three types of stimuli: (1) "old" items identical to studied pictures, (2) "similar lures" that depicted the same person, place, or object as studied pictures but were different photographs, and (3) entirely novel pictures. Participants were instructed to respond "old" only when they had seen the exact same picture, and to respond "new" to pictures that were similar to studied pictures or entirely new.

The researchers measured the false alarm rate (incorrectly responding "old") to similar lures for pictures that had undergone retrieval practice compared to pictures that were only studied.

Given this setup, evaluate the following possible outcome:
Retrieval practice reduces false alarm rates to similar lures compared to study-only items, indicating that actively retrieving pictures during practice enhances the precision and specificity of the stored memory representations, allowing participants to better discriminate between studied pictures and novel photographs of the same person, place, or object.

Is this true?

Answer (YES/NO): NO